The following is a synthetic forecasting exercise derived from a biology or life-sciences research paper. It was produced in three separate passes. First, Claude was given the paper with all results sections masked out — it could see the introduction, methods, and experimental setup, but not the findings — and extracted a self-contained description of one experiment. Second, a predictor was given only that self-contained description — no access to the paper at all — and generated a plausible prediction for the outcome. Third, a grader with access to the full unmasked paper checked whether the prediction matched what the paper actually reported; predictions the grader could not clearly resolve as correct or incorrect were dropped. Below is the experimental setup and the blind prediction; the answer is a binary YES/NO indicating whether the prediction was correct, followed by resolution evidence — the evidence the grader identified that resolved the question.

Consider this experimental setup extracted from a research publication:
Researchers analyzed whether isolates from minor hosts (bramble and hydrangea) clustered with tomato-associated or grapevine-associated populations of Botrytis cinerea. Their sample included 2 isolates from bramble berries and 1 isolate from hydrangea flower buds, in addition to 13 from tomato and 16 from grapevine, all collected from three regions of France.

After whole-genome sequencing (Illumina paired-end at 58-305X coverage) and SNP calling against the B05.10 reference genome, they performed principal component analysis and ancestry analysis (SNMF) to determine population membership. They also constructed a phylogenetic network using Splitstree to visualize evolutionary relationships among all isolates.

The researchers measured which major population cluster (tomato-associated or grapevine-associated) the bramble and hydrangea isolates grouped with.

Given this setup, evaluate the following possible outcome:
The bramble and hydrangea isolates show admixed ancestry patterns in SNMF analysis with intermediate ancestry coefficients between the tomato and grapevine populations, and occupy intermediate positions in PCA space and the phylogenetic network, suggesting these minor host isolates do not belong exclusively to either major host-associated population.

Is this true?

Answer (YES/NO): NO